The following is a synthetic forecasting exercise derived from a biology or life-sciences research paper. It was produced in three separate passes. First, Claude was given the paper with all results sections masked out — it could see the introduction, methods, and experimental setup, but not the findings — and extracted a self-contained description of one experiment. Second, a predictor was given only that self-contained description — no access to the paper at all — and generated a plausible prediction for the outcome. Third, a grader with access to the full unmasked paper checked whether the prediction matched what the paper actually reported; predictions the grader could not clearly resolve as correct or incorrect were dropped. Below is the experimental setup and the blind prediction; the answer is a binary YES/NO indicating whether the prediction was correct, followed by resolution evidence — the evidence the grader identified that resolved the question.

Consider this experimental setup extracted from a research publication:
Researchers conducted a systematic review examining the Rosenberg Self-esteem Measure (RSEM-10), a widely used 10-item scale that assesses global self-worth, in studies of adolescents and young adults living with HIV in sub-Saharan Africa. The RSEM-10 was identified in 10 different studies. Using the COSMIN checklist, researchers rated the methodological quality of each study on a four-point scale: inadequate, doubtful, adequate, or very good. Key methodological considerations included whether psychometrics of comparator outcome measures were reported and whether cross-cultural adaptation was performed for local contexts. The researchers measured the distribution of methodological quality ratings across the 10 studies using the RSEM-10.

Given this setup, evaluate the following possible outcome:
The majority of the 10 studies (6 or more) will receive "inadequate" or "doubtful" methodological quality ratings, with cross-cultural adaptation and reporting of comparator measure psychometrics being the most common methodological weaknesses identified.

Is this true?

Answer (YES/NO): YES